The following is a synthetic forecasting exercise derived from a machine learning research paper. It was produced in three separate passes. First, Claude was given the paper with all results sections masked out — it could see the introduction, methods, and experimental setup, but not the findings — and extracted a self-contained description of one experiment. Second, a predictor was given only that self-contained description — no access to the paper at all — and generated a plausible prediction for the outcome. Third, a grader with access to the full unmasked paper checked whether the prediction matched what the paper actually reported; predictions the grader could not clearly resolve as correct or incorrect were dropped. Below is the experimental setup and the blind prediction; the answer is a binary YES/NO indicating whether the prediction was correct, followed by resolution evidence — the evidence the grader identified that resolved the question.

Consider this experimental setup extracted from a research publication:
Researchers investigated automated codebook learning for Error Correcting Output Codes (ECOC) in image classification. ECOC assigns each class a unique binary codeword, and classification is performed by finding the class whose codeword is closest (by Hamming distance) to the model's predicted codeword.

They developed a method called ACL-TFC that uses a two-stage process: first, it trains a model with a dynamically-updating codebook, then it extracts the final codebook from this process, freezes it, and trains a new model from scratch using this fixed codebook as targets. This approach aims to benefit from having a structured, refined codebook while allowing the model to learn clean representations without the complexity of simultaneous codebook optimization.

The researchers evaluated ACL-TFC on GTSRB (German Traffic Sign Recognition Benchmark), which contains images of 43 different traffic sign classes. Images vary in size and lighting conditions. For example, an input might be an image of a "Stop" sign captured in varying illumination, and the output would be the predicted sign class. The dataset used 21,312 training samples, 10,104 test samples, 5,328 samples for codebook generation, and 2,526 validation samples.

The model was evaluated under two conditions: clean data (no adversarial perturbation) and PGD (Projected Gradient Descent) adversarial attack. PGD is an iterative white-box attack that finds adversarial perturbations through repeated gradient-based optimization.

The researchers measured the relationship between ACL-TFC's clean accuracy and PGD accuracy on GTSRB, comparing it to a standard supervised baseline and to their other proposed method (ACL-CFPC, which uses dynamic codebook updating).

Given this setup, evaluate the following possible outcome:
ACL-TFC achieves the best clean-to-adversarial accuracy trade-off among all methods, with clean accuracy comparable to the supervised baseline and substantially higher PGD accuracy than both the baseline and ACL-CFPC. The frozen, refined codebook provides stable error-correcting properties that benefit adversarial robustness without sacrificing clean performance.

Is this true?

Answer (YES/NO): NO